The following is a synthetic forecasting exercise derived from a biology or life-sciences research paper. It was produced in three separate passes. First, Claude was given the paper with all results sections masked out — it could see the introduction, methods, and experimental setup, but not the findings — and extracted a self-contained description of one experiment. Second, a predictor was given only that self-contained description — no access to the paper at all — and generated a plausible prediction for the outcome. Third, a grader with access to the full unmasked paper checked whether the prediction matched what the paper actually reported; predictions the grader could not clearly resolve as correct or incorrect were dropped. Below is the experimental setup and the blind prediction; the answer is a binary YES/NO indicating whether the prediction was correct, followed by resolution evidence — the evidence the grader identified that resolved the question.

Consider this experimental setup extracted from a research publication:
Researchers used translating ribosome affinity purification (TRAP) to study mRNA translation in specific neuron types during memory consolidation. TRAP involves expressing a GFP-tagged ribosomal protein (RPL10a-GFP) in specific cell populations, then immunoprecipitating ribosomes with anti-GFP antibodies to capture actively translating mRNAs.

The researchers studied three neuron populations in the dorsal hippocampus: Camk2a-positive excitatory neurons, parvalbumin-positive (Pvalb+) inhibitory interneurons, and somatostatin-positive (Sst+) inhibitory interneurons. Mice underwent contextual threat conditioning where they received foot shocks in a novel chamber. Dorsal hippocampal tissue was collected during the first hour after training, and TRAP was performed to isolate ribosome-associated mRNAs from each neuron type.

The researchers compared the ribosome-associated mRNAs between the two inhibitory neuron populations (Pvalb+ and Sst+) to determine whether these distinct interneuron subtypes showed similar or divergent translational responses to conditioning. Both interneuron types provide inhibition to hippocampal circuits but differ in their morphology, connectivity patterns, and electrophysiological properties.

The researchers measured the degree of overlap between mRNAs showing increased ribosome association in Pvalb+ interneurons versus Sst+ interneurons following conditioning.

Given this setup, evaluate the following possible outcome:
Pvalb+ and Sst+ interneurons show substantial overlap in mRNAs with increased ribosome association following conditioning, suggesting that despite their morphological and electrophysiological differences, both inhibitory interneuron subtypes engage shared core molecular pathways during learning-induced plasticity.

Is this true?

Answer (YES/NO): NO